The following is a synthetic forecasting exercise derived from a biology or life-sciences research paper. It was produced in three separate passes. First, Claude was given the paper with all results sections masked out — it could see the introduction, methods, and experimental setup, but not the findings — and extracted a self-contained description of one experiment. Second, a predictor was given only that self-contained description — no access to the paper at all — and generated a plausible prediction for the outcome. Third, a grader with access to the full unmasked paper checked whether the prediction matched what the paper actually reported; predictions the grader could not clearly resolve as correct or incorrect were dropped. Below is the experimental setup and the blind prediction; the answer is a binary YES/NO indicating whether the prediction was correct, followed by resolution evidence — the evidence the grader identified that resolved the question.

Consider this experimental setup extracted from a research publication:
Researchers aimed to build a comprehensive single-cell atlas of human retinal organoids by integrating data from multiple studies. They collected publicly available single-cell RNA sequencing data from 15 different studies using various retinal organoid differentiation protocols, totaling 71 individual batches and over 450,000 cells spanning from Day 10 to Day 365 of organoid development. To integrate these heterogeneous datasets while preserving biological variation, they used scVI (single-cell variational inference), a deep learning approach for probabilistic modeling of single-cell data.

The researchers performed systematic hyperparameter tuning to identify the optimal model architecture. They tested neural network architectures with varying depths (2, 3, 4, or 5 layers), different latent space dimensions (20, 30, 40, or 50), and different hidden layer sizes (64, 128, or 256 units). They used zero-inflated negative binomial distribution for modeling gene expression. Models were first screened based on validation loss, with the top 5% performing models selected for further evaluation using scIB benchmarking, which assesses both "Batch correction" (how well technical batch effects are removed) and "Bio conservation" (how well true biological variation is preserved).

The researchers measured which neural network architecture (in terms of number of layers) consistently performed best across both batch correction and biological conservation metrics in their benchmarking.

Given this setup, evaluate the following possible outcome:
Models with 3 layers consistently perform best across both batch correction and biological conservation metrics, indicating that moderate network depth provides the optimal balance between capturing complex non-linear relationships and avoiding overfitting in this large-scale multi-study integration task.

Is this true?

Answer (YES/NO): NO